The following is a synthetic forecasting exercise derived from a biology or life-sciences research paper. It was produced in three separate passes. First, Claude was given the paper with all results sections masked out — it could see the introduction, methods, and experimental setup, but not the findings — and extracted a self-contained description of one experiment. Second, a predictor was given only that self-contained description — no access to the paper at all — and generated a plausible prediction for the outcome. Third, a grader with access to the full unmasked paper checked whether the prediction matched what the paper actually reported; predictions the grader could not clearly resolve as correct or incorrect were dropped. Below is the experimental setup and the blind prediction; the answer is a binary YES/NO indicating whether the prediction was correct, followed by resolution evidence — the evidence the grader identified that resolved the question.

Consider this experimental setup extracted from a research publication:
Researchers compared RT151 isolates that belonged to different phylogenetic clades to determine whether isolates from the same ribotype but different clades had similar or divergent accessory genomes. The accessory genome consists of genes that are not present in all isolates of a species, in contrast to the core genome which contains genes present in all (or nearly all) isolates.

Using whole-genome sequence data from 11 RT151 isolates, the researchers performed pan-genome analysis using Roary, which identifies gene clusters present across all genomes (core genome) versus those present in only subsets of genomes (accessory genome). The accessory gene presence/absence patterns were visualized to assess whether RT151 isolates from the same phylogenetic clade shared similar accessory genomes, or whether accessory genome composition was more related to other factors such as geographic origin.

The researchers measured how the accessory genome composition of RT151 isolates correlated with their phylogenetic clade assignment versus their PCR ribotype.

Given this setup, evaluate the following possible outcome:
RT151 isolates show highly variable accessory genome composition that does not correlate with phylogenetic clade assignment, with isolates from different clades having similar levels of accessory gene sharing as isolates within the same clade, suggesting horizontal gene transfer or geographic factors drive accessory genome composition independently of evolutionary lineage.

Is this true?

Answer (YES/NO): NO